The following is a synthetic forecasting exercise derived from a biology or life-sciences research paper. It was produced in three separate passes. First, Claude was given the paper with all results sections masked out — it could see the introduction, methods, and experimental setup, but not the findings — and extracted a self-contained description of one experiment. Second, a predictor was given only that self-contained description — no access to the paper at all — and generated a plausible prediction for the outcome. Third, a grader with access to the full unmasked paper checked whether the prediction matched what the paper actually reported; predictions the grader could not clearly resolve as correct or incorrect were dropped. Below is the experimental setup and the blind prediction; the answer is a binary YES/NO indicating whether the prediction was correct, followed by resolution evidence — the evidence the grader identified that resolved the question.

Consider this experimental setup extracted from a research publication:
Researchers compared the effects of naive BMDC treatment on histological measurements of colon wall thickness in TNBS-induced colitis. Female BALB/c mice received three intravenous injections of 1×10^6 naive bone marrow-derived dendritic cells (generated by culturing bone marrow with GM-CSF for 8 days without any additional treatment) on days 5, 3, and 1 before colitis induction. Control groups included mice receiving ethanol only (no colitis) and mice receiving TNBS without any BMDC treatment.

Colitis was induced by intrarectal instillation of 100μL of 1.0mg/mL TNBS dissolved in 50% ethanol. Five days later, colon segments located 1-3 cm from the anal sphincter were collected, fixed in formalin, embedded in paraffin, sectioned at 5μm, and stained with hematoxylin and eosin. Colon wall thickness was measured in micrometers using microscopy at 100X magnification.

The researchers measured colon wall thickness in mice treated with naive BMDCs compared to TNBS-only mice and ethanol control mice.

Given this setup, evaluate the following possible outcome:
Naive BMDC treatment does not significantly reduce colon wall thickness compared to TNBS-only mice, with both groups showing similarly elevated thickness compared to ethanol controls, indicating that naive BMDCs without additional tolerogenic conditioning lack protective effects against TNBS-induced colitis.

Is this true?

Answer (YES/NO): YES